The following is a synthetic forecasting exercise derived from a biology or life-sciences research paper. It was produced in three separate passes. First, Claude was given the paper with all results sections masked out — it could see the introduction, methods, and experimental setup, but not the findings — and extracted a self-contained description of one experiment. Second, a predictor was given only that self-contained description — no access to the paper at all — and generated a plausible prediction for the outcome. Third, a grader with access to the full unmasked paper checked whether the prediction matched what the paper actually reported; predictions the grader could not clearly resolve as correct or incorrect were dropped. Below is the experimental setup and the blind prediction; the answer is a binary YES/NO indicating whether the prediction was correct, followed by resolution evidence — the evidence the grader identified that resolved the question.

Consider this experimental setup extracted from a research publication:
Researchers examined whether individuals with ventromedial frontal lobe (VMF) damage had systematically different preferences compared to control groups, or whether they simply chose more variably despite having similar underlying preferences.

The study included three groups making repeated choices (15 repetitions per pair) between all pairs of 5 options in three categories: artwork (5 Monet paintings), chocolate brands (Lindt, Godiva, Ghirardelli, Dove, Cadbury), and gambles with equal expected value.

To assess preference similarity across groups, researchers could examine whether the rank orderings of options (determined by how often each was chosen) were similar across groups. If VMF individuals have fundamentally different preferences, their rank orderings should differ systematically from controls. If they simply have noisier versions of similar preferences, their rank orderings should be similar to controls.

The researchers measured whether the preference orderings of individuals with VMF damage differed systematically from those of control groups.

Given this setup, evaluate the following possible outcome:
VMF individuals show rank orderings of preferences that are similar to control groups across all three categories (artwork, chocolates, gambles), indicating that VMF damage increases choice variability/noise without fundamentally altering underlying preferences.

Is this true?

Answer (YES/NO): YES